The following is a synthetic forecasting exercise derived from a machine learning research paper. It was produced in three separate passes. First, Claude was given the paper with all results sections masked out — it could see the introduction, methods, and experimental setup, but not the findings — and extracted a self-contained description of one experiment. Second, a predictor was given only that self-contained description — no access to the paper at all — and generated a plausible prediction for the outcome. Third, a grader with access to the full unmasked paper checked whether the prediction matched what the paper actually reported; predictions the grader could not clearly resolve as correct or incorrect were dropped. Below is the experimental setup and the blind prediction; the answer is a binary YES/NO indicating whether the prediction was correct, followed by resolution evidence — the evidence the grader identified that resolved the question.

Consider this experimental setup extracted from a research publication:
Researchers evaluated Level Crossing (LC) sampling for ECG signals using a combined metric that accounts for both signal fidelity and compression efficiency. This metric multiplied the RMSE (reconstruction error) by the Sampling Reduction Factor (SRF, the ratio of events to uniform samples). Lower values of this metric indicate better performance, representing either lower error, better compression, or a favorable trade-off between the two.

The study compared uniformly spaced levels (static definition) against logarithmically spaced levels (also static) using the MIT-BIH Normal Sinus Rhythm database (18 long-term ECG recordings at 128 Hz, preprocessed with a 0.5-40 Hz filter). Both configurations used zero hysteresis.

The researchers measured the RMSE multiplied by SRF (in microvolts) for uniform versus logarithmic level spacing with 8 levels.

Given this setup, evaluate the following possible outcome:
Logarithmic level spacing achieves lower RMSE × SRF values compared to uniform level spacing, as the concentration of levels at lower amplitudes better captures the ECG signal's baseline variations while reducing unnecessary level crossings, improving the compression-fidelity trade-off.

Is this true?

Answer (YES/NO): NO